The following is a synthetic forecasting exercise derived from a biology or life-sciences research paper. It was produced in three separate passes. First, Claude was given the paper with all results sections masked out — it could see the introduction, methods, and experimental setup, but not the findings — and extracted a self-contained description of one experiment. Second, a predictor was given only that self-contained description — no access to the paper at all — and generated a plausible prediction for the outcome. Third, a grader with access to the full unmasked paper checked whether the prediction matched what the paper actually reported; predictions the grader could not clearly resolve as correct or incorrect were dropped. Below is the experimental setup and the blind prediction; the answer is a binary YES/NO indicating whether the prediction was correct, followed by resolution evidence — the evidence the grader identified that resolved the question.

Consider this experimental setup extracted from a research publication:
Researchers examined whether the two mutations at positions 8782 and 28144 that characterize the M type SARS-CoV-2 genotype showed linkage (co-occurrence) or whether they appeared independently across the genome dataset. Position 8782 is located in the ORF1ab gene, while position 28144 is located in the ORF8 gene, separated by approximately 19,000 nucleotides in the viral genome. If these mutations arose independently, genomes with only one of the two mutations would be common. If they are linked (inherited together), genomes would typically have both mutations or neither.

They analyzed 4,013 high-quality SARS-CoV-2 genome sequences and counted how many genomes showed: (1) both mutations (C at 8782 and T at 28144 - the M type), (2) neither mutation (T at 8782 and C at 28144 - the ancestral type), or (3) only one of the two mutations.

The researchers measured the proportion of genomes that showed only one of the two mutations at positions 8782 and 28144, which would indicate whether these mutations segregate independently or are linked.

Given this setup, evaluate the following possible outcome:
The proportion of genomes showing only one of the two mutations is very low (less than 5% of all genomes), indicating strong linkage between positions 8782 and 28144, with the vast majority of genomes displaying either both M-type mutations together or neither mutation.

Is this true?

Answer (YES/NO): YES